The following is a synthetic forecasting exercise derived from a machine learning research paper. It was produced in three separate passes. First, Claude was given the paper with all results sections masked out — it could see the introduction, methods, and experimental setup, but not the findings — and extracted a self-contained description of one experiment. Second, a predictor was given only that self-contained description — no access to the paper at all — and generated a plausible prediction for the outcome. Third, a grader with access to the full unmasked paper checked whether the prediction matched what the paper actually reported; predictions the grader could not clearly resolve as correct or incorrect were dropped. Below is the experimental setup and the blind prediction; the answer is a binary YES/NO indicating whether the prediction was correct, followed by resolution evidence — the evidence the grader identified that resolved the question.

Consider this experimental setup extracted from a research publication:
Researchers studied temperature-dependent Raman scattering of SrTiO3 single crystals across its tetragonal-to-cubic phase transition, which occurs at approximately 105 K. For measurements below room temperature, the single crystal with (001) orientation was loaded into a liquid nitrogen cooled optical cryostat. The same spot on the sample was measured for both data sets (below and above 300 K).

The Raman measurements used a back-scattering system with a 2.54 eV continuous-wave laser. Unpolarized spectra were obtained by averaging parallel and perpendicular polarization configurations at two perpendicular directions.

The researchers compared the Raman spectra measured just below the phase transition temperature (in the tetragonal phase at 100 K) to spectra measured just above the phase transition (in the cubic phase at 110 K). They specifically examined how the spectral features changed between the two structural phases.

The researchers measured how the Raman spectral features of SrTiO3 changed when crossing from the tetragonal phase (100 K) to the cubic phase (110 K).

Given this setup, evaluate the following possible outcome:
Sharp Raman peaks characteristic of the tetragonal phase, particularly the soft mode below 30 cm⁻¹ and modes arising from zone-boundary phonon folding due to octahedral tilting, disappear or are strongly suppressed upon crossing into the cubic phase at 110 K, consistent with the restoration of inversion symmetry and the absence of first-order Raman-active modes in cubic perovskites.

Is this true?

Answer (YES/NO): NO